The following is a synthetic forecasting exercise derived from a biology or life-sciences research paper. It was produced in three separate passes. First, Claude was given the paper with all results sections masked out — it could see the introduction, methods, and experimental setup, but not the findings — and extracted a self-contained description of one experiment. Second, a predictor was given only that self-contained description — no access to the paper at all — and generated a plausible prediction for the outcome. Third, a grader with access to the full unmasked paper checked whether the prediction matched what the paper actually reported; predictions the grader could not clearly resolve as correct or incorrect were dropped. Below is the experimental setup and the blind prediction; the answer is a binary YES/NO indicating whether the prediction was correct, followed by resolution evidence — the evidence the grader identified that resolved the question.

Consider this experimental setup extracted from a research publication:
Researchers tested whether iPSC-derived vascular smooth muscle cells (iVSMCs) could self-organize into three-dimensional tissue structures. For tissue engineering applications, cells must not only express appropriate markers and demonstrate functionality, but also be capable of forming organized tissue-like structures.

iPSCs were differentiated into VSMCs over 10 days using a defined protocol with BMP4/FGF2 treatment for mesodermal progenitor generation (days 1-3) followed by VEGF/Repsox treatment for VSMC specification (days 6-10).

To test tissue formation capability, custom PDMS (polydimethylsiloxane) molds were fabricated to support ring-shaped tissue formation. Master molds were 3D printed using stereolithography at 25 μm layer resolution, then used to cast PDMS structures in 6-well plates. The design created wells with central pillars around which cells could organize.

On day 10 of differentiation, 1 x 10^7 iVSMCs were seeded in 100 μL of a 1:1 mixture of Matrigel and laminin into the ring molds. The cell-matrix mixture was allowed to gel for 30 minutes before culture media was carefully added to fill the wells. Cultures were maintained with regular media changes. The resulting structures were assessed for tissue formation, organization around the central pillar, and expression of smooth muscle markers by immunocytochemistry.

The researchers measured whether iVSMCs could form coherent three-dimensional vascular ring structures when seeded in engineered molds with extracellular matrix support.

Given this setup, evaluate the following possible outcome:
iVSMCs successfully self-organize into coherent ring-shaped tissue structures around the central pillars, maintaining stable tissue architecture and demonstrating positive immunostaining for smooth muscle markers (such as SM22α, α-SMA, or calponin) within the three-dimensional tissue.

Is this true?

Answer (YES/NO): YES